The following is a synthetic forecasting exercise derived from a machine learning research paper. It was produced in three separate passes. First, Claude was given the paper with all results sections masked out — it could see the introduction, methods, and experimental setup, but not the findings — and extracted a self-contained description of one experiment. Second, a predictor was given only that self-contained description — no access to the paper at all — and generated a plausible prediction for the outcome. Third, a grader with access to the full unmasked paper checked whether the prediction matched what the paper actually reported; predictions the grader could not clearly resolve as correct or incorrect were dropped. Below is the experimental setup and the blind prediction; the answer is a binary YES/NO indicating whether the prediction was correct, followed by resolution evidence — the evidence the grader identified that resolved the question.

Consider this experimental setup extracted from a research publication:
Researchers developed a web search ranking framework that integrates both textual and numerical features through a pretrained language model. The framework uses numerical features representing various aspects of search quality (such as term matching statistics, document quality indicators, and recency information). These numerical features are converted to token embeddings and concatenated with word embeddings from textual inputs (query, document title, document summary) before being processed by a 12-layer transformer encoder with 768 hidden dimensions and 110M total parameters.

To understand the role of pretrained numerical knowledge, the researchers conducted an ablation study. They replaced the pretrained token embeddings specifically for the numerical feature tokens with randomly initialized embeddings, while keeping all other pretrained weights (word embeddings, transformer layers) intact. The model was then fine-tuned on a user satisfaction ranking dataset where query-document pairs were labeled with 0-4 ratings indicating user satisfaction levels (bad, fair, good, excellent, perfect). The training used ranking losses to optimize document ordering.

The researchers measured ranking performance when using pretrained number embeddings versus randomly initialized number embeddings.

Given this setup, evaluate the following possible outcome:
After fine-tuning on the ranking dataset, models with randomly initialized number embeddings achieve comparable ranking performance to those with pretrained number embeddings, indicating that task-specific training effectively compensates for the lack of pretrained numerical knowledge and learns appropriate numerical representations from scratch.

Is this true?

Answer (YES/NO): NO